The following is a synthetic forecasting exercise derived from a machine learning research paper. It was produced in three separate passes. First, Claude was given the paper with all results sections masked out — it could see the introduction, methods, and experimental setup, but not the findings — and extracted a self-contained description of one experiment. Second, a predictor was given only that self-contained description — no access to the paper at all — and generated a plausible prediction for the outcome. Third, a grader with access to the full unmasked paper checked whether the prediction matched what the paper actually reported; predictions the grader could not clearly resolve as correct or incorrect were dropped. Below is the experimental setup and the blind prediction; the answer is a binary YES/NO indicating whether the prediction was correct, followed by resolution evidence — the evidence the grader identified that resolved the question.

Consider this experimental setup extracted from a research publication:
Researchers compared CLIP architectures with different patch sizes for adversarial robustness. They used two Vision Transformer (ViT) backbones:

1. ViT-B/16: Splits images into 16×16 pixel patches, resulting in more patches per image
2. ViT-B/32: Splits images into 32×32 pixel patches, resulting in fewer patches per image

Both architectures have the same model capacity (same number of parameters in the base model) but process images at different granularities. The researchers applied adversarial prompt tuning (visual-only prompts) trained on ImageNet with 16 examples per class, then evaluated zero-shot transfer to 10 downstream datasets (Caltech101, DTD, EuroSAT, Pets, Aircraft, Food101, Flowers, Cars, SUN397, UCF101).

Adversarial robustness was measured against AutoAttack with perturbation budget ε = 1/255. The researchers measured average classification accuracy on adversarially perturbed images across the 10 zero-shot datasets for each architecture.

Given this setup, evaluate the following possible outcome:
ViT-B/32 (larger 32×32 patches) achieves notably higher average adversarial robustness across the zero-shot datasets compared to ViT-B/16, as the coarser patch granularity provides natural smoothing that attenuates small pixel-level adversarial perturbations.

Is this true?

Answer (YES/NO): NO